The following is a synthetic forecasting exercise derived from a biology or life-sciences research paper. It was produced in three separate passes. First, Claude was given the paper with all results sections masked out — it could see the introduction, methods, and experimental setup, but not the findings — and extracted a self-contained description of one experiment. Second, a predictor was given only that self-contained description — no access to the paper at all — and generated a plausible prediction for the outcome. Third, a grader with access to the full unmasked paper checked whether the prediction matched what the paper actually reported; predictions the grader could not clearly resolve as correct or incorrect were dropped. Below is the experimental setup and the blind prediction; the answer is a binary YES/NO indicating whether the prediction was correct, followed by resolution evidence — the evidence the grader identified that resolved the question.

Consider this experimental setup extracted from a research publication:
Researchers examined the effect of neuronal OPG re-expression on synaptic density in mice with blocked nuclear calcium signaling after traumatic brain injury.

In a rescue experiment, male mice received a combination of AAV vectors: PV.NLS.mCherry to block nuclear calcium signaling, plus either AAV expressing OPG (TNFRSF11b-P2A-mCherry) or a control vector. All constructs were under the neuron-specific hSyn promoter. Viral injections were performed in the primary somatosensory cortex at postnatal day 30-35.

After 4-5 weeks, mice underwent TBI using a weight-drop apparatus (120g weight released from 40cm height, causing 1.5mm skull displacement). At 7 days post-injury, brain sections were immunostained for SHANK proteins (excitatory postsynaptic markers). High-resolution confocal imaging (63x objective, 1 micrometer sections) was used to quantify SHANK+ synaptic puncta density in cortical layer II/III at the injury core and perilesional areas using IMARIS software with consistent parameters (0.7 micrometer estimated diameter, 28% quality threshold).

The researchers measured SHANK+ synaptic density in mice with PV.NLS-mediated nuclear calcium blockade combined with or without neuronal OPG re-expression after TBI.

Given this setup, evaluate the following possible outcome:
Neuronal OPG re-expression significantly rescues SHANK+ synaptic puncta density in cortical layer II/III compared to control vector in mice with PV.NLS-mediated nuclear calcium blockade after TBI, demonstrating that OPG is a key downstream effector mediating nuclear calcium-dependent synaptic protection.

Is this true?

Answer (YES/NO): NO